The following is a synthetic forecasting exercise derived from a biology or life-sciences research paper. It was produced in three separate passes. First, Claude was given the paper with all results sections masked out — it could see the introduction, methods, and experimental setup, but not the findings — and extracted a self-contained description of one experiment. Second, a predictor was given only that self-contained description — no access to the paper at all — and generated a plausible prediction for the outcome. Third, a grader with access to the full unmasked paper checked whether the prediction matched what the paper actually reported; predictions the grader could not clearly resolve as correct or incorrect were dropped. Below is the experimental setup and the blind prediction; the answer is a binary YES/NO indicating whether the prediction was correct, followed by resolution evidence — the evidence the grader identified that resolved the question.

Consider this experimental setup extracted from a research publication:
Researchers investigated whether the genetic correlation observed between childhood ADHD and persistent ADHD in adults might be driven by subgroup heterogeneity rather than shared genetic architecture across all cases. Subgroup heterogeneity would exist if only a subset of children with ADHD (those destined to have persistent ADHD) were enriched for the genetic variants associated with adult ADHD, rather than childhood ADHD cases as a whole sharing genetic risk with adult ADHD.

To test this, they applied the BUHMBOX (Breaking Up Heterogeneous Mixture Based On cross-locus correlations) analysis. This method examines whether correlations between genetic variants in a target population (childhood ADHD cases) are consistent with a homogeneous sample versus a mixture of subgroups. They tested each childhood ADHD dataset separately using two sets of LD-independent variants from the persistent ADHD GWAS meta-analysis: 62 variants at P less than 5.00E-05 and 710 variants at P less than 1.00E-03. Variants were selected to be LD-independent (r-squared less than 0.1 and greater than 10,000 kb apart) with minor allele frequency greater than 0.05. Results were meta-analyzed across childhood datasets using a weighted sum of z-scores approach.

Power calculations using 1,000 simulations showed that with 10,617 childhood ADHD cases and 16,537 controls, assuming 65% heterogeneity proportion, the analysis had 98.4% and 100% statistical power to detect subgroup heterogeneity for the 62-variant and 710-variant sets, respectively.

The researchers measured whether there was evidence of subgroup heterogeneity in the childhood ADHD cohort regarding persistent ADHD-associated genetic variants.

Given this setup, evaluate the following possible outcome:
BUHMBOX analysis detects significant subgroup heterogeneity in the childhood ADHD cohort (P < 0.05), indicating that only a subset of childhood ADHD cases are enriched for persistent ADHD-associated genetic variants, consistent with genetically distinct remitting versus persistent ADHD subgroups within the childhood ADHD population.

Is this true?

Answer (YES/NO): NO